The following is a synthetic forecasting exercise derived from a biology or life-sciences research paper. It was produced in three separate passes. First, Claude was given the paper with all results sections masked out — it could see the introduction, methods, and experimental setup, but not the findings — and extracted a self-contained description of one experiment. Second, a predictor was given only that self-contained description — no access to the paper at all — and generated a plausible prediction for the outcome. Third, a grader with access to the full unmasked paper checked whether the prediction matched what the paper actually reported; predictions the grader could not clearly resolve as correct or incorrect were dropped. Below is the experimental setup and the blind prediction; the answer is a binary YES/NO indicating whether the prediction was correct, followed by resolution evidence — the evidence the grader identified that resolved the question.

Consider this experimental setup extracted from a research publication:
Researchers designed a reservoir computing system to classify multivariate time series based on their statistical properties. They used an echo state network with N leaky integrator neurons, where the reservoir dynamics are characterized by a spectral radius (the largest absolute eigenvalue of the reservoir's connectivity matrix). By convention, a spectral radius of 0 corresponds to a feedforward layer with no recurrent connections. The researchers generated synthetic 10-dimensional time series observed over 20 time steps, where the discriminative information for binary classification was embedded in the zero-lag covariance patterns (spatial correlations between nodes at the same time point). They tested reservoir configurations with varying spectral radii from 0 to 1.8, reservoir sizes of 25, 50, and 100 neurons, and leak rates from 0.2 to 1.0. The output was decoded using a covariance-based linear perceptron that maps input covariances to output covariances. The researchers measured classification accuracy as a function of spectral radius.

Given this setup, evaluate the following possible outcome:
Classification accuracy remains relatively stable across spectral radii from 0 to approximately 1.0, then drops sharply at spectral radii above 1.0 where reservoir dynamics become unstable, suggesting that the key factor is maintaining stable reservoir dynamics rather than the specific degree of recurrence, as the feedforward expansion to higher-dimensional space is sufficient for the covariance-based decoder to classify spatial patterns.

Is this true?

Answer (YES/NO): NO